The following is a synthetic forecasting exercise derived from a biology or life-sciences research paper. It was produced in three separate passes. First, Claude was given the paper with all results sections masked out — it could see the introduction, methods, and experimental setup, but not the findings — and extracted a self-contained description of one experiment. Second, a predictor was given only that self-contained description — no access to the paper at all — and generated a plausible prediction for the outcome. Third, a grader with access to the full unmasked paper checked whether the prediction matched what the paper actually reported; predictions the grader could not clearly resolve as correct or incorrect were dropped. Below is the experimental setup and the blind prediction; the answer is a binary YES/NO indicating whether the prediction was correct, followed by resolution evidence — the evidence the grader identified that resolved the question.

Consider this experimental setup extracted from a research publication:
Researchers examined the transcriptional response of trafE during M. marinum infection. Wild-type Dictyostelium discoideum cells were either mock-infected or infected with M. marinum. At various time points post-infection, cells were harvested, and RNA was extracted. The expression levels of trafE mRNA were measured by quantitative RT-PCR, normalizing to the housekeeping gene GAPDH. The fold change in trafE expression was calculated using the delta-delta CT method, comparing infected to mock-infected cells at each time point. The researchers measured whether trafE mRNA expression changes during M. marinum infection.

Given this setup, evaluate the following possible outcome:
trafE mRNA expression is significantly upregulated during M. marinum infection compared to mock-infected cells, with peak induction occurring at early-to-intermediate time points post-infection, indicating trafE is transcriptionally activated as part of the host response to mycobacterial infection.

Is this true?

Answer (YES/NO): YES